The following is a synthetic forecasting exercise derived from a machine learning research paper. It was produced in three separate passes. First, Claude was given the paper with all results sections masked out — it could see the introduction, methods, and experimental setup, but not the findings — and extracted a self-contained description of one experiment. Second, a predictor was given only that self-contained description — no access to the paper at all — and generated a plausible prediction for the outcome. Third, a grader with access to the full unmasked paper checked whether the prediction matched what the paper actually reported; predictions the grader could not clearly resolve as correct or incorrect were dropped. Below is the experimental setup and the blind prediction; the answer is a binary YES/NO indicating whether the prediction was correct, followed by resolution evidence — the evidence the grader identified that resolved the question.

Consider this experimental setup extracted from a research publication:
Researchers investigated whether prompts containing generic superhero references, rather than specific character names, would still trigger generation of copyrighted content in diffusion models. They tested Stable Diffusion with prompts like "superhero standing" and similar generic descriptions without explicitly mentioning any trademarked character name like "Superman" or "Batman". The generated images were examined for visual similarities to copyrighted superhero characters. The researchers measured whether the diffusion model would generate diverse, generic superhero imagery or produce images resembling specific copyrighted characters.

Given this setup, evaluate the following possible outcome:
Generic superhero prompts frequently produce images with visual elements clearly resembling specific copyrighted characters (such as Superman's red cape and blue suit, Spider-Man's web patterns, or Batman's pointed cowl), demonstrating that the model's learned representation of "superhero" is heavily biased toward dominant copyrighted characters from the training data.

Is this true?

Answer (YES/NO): YES